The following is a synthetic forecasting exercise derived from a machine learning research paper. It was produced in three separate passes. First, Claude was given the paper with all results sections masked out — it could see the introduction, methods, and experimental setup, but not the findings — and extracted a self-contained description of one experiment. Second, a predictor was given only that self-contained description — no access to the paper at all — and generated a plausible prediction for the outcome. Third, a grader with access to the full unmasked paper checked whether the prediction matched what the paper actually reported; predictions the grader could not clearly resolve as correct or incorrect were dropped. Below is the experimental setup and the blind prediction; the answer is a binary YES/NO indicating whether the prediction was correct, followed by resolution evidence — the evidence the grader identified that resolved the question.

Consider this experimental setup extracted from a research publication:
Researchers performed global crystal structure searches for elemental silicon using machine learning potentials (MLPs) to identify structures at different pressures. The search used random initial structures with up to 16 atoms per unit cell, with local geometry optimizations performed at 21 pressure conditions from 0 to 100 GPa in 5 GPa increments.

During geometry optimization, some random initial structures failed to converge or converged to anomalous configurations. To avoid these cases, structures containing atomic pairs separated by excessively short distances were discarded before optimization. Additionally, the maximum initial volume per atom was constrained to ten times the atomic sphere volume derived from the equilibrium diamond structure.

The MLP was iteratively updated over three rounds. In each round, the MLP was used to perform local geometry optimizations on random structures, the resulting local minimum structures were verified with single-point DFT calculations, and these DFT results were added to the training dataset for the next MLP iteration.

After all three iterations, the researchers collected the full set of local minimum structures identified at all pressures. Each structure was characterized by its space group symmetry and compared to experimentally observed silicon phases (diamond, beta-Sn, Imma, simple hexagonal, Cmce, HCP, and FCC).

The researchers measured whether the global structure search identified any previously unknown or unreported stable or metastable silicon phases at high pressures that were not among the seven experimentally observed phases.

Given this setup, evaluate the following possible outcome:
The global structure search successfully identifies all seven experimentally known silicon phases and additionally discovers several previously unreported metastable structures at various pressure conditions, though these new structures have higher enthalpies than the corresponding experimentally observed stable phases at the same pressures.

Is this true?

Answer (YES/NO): NO